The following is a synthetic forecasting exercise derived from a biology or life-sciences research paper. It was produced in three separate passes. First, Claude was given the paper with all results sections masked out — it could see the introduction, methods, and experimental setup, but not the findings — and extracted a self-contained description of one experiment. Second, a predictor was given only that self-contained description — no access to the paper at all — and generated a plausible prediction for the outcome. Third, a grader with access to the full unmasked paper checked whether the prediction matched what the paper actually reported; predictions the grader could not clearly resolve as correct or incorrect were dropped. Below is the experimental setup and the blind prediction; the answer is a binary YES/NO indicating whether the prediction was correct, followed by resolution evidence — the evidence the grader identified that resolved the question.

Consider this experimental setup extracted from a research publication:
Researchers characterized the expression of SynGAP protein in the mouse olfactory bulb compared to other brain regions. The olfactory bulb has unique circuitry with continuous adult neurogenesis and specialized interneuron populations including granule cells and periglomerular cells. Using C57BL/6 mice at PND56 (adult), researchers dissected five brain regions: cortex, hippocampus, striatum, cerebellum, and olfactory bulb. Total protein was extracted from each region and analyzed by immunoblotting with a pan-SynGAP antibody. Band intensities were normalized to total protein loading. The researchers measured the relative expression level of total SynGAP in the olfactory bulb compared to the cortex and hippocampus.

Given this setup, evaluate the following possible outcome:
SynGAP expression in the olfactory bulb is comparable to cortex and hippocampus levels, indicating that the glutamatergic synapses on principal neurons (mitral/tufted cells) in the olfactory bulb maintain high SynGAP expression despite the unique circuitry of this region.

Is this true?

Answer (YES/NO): NO